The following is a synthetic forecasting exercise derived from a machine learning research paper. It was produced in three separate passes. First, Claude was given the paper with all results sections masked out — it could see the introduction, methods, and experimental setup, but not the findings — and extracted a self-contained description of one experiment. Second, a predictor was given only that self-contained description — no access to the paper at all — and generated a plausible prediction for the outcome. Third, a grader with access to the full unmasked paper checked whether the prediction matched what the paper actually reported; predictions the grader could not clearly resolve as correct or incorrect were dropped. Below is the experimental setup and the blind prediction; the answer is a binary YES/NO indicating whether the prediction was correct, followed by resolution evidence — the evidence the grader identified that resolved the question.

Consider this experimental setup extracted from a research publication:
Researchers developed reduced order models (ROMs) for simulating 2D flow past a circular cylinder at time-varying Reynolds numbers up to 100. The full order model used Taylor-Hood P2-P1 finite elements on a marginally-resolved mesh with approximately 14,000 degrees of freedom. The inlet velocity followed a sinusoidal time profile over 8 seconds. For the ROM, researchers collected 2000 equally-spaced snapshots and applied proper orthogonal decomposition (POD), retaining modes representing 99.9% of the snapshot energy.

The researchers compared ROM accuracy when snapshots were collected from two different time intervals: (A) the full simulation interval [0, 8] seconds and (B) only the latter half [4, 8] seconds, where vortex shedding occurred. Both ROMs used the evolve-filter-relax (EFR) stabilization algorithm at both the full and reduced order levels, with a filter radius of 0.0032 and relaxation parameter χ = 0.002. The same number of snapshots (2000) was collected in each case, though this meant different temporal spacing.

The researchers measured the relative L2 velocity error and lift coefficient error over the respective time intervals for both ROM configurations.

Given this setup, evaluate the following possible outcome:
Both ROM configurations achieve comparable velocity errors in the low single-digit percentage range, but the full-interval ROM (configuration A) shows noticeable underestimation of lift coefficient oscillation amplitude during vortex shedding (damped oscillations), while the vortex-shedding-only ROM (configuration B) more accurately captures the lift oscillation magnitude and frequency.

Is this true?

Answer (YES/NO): NO